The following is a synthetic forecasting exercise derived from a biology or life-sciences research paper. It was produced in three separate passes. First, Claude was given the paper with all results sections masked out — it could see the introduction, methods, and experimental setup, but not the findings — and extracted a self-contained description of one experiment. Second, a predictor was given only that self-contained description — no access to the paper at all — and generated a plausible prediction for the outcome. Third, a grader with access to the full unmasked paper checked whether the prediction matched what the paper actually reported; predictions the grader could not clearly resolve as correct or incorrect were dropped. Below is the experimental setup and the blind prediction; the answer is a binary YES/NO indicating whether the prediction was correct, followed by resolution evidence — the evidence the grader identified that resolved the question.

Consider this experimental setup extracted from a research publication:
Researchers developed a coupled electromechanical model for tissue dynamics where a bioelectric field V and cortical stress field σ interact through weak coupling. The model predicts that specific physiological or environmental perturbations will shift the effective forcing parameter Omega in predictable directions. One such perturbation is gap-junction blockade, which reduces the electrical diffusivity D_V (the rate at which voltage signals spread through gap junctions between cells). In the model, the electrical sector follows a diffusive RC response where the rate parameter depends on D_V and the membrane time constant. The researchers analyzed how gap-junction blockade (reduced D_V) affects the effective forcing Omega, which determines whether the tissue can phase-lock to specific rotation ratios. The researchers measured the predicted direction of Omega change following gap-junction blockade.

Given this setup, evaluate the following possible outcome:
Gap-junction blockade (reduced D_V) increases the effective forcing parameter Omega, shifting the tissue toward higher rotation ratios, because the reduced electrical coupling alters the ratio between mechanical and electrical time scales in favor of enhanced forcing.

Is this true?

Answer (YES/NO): YES